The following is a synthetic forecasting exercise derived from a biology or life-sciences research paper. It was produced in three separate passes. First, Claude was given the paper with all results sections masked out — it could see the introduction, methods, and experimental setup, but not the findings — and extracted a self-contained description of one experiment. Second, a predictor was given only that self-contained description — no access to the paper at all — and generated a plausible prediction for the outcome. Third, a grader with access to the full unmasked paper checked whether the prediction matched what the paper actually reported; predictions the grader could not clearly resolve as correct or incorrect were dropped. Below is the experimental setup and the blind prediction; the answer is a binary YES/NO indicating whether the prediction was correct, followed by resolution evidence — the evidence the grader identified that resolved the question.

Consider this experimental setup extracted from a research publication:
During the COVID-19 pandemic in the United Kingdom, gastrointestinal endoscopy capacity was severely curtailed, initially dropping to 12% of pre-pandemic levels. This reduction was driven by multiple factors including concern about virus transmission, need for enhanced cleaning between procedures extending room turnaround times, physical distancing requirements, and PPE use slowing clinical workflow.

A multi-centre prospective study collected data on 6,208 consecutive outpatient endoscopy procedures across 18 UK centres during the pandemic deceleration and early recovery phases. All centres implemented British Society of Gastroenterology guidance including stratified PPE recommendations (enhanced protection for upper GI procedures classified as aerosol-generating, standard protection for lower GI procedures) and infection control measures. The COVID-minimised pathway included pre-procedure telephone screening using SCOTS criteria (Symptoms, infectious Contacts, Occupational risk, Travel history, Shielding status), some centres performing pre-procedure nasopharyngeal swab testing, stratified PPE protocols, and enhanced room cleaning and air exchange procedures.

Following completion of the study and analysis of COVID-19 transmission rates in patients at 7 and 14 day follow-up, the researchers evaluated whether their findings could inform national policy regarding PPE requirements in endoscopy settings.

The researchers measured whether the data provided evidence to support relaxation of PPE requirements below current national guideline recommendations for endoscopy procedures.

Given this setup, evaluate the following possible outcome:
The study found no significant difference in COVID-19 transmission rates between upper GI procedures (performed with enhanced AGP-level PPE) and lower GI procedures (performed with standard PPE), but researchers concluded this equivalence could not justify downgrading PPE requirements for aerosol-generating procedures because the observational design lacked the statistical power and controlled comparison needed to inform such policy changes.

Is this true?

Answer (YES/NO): NO